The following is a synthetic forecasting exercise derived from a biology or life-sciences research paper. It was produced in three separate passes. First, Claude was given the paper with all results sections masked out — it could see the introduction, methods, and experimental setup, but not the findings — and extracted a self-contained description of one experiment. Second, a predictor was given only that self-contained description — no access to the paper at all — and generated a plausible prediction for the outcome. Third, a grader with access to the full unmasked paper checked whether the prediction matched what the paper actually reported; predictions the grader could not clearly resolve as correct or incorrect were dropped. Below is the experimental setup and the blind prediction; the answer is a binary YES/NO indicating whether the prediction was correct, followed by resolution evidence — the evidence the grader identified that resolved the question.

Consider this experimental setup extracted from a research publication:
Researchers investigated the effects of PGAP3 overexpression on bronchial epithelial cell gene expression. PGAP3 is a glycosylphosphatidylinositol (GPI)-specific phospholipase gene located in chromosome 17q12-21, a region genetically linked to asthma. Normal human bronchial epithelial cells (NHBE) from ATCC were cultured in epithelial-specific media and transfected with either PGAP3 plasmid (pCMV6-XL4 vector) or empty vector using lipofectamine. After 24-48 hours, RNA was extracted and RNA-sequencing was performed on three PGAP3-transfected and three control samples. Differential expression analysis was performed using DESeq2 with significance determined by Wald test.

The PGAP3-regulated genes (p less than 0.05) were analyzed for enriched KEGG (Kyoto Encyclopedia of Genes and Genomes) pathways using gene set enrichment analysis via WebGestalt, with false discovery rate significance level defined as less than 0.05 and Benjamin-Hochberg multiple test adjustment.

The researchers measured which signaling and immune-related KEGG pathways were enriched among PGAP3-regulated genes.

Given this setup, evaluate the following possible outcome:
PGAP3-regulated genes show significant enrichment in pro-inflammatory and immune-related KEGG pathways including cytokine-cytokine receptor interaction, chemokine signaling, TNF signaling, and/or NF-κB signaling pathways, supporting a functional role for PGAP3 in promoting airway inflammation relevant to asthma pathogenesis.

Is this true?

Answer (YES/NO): NO